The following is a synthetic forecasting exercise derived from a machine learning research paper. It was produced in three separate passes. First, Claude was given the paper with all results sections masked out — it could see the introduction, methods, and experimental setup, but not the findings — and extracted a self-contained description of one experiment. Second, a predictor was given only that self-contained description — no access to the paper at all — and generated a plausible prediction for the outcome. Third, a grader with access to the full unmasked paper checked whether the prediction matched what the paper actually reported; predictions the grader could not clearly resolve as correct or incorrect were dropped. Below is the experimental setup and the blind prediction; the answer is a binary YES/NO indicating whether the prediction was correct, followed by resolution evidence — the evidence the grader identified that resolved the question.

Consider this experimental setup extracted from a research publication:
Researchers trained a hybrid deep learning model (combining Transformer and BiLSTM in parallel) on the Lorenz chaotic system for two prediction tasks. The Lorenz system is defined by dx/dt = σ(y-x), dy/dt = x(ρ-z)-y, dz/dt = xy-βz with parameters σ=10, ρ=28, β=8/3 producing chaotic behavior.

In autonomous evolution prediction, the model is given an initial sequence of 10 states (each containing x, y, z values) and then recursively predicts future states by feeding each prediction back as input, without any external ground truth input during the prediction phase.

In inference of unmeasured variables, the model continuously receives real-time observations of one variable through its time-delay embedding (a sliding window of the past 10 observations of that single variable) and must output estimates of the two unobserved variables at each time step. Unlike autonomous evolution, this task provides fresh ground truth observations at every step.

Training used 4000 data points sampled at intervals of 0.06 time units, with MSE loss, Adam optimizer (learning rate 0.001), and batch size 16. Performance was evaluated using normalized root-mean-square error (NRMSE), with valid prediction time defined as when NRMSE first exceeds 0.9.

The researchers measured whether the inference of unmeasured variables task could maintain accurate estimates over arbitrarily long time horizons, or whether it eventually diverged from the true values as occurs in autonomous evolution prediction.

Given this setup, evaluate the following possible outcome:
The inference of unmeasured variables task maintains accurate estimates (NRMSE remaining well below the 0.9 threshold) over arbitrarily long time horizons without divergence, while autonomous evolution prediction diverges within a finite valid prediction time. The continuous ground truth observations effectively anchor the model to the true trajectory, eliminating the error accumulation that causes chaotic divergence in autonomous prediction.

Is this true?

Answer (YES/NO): YES